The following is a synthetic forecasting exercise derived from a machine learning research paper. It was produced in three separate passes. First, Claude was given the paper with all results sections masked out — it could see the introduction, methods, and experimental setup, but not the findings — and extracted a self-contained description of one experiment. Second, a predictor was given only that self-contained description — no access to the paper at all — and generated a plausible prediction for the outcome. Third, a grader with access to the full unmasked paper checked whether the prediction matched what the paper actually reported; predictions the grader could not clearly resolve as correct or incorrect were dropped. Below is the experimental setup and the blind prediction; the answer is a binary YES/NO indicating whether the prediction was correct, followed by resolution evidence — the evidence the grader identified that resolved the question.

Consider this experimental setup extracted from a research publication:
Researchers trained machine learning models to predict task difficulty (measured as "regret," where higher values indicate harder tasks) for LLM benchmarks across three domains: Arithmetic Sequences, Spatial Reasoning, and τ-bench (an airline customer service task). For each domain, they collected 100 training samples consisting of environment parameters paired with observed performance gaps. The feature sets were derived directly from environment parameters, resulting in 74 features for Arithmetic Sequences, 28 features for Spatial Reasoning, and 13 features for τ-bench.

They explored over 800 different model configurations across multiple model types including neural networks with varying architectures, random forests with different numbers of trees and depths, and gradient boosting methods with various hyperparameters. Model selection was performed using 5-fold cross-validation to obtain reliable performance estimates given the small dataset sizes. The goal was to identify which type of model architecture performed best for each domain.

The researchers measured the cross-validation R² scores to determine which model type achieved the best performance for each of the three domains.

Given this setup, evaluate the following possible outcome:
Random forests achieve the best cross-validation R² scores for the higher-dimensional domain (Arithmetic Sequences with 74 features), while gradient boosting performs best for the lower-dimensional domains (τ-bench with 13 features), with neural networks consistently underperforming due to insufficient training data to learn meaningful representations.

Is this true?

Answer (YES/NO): NO